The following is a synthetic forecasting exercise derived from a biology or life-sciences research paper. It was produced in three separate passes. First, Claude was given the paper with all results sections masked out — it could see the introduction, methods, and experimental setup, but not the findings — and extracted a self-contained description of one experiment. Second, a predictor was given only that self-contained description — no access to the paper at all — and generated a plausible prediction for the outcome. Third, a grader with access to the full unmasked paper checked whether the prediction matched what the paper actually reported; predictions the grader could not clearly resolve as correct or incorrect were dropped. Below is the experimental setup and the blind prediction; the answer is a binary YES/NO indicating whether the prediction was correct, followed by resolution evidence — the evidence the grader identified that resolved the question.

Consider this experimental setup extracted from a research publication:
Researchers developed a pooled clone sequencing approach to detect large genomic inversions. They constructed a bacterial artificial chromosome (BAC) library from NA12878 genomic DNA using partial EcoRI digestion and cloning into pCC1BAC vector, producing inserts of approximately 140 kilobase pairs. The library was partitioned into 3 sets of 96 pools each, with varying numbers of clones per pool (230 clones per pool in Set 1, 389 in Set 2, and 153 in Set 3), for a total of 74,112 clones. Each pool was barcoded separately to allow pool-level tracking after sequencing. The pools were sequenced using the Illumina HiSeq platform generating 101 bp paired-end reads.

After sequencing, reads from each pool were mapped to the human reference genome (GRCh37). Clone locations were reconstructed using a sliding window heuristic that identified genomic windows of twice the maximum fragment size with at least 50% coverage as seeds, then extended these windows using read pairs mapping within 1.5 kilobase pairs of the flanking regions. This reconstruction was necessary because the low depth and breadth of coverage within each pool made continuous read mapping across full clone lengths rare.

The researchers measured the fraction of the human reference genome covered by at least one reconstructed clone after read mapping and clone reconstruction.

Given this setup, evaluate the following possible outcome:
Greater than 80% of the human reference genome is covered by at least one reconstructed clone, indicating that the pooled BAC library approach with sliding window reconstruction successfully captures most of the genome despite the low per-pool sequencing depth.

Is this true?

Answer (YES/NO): YES